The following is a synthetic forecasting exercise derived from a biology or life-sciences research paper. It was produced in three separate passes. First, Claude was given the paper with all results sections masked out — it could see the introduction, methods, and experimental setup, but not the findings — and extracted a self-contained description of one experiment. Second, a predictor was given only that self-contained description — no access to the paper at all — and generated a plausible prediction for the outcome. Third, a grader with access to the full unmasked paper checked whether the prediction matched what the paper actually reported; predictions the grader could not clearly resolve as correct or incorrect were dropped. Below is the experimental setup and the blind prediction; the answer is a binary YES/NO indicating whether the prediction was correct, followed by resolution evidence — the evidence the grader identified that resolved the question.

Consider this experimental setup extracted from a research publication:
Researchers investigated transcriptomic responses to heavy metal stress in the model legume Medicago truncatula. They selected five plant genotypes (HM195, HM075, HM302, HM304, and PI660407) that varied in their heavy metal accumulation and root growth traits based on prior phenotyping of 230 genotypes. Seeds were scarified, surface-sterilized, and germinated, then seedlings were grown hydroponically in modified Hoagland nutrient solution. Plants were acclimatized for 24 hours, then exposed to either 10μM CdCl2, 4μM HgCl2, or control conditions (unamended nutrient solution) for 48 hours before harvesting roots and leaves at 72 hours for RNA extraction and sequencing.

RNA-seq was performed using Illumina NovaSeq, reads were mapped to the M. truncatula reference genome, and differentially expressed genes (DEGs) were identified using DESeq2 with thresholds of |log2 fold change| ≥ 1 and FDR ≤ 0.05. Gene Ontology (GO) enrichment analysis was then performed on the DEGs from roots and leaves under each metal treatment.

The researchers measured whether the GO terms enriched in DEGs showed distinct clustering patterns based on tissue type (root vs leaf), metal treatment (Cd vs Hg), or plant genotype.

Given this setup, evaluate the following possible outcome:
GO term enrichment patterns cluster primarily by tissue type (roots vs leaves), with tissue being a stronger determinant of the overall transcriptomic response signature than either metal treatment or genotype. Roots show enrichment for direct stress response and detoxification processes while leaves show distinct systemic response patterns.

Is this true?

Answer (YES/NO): NO